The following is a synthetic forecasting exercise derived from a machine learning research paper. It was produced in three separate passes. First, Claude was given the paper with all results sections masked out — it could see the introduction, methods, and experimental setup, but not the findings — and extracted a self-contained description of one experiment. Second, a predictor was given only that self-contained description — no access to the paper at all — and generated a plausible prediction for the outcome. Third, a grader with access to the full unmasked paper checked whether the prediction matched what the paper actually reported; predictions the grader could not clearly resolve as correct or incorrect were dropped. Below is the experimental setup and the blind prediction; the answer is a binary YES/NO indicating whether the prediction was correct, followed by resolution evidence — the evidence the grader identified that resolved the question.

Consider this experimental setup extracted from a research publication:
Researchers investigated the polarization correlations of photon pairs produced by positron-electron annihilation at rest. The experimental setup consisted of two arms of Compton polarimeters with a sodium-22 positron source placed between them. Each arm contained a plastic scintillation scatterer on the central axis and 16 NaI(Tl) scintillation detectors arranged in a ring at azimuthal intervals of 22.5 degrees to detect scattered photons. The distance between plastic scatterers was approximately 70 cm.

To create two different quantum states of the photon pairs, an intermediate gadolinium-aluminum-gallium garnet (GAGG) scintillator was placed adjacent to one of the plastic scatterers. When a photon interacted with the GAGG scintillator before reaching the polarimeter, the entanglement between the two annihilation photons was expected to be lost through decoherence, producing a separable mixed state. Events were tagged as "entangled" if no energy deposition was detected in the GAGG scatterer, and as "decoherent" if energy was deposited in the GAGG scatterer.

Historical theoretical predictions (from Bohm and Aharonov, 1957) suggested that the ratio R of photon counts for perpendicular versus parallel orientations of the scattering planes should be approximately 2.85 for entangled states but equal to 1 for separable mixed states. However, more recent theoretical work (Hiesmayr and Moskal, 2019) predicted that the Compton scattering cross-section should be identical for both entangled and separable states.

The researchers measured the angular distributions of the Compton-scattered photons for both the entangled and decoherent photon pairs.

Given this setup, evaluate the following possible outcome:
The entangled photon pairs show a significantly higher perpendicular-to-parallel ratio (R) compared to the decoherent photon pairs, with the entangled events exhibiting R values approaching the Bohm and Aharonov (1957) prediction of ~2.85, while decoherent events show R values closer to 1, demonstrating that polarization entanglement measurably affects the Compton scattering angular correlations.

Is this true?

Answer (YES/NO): NO